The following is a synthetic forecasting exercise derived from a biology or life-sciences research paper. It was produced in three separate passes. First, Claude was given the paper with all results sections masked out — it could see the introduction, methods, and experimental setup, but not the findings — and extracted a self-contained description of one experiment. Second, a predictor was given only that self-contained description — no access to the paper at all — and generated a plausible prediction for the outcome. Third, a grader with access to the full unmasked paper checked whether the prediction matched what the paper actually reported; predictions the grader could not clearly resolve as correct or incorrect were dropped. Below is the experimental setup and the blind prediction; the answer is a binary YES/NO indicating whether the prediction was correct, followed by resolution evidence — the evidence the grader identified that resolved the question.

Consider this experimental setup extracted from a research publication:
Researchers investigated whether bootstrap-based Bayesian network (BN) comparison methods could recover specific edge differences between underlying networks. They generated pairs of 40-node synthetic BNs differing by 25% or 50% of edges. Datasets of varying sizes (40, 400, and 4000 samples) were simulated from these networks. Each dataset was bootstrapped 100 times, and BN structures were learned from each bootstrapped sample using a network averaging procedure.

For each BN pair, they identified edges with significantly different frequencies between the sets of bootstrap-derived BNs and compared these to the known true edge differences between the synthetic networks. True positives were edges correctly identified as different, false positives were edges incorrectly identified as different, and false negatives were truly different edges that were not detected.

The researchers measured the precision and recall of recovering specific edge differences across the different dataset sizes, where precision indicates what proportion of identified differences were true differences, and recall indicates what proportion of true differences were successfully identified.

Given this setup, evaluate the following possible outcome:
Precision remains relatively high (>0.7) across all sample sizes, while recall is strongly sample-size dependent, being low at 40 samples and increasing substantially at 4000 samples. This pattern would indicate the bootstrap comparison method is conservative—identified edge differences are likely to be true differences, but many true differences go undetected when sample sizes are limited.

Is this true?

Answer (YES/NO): NO